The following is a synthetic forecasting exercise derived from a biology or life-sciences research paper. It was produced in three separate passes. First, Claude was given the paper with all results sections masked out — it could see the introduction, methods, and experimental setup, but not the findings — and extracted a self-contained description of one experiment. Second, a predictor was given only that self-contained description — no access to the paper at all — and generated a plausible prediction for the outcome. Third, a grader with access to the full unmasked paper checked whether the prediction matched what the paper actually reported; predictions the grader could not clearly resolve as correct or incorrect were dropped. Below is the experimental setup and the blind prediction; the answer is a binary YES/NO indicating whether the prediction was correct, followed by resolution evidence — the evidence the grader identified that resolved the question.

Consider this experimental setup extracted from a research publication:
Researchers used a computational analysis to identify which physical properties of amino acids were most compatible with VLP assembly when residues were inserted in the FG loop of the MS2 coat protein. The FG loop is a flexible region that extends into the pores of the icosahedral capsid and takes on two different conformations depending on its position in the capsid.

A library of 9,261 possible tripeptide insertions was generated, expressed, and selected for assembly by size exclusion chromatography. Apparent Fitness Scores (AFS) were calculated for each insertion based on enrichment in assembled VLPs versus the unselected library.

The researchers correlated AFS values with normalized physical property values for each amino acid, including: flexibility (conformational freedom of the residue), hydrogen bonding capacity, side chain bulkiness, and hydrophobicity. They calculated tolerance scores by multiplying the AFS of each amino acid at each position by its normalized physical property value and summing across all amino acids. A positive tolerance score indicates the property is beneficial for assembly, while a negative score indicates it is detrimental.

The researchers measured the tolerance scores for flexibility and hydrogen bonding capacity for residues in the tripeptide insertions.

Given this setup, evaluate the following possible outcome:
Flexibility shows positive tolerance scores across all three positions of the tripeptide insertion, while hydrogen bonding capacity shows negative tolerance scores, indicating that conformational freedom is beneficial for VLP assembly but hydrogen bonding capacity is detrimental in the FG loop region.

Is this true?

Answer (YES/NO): NO